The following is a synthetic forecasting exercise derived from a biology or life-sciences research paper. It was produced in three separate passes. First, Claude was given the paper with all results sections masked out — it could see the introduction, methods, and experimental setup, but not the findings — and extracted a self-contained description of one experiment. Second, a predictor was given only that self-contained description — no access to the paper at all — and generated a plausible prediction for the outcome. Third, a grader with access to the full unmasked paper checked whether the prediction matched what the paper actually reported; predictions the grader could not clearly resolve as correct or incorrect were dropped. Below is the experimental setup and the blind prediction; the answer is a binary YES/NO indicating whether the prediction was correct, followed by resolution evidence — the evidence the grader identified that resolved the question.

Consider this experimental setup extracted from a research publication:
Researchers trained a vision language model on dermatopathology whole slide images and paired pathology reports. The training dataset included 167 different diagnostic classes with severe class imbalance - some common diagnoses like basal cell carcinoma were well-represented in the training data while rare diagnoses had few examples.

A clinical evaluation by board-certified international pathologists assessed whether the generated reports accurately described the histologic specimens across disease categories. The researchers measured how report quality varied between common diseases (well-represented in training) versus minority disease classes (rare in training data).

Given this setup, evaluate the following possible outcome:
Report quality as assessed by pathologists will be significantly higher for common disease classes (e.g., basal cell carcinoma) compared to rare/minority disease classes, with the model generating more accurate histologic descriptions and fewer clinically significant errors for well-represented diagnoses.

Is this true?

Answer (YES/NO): YES